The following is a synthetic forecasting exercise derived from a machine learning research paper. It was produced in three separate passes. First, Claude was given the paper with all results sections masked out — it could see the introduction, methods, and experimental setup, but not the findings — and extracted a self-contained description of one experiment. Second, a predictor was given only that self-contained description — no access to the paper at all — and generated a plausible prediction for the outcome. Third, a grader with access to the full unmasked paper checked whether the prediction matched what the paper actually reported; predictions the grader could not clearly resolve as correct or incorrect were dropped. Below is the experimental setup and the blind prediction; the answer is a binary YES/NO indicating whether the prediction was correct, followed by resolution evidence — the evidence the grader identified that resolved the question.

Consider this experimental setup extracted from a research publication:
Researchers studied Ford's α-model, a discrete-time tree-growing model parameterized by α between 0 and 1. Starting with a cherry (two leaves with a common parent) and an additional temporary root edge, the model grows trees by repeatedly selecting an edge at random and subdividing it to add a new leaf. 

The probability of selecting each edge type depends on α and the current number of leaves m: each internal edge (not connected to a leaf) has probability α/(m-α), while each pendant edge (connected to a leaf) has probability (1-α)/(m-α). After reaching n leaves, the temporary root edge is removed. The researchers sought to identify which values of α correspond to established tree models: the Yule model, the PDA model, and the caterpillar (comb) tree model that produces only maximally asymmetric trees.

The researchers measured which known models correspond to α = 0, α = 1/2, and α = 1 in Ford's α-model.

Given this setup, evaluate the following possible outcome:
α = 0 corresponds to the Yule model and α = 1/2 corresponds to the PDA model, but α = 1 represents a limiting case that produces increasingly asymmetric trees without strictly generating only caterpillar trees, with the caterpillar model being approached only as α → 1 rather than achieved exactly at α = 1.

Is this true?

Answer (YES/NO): NO